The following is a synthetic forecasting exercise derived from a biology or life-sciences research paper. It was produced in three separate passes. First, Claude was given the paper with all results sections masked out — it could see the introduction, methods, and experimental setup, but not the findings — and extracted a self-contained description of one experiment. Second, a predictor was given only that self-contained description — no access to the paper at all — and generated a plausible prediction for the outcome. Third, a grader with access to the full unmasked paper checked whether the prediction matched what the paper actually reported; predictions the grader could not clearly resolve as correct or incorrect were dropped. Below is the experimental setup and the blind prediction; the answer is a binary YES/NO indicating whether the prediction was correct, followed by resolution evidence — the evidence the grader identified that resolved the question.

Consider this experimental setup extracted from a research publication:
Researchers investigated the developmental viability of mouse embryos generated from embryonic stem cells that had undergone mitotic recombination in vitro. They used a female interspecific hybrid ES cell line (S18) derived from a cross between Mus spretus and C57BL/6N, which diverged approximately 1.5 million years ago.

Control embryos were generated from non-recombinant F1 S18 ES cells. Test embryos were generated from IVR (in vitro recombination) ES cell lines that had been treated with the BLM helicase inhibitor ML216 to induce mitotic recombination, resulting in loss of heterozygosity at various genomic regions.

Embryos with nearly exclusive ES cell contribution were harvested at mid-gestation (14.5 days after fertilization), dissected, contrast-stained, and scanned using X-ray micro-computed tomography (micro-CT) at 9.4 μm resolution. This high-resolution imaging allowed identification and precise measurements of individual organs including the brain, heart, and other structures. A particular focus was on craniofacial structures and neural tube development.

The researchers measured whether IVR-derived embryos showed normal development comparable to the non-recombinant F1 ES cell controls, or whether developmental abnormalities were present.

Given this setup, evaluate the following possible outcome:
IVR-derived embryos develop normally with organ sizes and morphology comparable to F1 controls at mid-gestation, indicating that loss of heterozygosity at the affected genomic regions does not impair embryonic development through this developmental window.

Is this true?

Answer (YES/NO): NO